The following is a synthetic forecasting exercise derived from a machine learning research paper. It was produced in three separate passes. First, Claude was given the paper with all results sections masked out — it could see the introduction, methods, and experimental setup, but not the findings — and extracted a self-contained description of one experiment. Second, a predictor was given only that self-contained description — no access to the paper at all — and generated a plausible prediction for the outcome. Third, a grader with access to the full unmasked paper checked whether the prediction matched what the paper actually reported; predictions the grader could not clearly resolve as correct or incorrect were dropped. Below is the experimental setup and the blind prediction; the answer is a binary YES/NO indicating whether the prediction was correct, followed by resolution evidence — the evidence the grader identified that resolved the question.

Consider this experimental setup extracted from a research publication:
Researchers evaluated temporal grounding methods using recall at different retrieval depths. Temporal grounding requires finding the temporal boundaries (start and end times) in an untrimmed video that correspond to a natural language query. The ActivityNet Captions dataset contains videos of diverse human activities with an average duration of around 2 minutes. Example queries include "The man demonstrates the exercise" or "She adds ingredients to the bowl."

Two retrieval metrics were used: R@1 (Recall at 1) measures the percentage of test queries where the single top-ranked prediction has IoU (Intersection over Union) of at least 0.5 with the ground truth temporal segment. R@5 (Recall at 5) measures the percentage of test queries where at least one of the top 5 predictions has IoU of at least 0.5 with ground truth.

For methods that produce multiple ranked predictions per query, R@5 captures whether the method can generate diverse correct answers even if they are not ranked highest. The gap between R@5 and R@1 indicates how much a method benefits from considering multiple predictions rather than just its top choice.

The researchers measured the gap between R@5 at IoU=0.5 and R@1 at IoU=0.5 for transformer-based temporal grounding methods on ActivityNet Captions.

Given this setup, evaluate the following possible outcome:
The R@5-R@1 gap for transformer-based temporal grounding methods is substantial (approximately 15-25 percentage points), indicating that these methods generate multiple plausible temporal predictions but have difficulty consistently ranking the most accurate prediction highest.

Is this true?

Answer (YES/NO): NO